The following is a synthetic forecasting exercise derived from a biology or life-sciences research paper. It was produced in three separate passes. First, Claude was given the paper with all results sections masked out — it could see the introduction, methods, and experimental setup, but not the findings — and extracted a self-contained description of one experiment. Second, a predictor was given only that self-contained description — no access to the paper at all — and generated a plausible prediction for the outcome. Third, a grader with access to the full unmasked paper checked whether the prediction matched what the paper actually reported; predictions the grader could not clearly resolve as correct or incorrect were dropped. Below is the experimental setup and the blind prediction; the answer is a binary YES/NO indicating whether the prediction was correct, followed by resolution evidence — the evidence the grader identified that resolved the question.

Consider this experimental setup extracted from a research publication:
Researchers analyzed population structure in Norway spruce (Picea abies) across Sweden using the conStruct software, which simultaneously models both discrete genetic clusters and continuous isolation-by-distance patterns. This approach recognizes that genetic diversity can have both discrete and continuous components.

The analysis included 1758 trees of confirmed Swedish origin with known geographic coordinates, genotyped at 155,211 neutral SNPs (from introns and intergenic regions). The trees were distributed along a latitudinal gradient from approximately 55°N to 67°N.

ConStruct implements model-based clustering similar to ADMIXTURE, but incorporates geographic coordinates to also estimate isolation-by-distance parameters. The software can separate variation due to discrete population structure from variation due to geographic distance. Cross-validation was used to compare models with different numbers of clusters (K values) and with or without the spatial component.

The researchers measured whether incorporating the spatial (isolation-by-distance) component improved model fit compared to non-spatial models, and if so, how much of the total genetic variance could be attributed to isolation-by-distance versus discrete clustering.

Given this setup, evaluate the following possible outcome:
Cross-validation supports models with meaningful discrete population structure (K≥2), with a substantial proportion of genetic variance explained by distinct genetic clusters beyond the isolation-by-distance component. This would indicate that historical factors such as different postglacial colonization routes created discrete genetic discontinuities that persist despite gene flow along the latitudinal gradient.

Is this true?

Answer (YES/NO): YES